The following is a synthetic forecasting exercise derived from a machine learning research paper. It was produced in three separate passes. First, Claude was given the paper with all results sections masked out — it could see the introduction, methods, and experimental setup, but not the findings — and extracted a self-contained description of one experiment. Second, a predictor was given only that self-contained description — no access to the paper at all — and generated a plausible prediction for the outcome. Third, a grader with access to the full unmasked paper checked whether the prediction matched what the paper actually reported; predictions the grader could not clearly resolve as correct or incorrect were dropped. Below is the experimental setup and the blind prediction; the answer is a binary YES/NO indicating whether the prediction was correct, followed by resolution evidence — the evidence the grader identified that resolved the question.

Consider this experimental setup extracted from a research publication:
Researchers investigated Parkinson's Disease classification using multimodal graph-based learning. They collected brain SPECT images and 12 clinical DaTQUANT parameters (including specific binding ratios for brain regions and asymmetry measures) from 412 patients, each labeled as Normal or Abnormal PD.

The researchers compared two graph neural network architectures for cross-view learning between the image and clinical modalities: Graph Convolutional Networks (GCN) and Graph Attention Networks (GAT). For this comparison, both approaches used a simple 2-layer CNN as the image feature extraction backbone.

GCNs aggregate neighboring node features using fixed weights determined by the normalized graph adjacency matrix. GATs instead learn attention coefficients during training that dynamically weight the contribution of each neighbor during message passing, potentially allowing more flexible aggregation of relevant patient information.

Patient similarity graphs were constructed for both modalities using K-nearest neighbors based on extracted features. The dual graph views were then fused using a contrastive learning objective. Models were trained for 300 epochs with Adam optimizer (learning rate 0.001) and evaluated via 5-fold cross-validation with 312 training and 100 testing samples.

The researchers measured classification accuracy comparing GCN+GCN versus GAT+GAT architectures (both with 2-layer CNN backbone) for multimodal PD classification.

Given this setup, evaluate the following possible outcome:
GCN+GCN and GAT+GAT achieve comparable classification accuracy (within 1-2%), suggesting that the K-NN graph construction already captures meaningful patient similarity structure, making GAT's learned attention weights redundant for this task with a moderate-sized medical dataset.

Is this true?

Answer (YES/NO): YES